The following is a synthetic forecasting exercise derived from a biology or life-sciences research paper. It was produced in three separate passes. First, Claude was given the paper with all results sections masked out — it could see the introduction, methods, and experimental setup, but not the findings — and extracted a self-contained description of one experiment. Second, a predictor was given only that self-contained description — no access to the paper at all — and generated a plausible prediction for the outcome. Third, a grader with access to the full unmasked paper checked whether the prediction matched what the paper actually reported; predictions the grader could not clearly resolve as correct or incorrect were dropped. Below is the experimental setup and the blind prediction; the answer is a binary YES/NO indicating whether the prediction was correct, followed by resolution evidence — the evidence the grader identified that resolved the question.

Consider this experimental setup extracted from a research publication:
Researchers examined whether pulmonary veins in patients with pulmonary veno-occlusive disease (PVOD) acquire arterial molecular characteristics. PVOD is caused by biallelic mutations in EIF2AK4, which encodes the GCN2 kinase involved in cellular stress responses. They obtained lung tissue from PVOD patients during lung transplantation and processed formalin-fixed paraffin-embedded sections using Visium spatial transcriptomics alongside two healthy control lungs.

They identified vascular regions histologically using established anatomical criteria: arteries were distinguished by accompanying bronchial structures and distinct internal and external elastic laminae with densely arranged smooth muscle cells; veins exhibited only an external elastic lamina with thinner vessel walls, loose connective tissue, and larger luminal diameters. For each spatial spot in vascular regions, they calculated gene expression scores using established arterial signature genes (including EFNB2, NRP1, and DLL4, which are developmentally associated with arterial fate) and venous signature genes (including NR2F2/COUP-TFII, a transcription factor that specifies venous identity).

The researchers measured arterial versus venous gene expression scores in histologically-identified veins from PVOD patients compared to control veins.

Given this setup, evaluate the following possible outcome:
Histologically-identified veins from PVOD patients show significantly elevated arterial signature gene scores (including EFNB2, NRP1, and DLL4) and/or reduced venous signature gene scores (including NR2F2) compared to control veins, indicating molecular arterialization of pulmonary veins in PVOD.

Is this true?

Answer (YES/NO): YES